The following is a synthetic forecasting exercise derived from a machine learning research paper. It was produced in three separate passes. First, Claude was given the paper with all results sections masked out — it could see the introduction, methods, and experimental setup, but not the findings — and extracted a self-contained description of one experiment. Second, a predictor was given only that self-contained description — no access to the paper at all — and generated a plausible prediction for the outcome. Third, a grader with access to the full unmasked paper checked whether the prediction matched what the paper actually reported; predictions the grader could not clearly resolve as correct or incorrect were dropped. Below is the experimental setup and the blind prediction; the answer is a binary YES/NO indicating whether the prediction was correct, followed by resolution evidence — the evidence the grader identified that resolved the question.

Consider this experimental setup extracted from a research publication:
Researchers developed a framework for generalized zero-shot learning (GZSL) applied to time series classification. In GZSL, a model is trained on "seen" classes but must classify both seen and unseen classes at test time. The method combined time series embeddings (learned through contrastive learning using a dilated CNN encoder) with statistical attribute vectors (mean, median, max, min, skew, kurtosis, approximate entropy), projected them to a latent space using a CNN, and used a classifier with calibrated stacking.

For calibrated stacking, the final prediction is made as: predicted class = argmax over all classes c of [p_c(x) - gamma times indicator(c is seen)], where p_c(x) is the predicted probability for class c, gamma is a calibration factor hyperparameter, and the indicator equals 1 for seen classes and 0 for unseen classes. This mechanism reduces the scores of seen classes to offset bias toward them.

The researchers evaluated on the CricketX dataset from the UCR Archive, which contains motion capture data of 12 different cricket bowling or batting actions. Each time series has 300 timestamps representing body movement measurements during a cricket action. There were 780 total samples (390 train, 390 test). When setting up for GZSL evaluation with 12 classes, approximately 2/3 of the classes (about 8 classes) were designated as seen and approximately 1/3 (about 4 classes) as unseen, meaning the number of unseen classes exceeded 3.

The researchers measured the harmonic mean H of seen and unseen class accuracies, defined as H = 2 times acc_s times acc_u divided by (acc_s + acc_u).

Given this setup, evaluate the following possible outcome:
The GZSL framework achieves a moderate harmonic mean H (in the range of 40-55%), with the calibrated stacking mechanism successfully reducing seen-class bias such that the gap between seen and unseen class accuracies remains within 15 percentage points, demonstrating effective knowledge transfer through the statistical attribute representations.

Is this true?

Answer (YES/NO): YES